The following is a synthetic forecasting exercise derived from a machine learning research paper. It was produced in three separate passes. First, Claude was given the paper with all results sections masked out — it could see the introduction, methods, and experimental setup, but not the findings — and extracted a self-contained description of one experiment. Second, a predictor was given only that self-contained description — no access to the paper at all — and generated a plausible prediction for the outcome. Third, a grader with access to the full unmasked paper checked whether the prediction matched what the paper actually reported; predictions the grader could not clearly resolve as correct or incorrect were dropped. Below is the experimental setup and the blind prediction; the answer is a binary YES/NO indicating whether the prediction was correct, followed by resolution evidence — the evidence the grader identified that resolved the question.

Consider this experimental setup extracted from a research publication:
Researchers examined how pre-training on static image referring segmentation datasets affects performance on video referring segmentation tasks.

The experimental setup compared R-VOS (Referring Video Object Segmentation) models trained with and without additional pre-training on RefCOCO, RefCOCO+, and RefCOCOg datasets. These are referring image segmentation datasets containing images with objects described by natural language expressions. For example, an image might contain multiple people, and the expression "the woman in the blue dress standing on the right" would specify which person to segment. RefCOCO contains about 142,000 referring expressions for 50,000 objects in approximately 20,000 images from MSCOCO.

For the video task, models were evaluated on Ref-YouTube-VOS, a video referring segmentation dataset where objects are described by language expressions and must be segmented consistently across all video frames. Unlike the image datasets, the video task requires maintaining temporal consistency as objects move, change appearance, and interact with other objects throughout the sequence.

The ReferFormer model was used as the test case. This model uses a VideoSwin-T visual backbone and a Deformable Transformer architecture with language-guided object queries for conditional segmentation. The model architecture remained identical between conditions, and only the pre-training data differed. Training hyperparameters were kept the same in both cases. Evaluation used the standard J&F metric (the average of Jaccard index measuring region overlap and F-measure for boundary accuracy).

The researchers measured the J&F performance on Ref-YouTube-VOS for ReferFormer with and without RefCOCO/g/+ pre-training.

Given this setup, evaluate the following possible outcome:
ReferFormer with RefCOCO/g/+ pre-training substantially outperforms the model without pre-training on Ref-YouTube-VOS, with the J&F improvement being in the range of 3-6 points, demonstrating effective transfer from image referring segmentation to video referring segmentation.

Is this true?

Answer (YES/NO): YES